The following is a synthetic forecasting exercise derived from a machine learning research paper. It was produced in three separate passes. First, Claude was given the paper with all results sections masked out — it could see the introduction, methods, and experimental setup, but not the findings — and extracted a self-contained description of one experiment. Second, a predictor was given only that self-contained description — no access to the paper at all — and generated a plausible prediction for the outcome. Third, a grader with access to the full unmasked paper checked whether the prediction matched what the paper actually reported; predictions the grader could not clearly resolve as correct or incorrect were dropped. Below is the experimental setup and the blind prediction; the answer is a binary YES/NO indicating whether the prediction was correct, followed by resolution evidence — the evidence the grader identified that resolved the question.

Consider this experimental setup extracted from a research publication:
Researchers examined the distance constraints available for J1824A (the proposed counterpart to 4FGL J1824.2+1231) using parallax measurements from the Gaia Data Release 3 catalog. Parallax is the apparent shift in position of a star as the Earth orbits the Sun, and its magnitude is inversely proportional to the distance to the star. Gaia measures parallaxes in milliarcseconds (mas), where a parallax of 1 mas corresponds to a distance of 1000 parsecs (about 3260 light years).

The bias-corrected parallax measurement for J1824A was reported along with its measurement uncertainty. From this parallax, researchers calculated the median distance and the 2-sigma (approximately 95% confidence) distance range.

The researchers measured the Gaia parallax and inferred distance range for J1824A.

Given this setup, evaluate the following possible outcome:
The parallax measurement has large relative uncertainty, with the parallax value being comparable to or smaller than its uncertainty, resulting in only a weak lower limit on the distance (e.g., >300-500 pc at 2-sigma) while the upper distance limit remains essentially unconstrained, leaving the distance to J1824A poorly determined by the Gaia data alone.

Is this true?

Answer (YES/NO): NO